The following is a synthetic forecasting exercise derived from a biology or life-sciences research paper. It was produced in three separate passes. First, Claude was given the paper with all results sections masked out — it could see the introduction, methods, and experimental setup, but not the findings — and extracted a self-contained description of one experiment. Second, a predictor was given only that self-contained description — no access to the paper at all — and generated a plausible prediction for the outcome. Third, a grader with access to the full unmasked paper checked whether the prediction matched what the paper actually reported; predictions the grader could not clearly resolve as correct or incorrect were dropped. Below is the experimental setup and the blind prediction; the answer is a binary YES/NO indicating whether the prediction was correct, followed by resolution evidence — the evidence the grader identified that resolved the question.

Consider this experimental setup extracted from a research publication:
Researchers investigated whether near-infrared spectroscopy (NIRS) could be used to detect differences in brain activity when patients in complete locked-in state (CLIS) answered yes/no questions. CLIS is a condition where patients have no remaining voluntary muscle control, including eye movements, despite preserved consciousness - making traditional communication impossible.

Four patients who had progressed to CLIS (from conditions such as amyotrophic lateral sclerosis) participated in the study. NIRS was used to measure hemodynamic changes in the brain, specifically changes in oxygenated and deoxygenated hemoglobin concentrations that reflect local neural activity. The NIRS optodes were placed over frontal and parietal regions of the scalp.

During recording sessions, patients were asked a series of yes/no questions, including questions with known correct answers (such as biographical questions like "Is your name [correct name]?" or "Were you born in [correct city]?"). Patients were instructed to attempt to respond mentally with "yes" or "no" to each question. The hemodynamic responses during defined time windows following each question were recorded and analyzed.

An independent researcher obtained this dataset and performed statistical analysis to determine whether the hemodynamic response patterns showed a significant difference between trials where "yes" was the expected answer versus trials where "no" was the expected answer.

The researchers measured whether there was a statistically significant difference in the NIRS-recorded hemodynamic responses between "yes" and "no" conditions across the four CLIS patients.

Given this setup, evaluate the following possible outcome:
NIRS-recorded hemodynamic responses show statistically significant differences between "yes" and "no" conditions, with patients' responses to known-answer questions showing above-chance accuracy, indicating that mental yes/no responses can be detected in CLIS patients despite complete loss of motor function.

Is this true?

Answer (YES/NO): NO